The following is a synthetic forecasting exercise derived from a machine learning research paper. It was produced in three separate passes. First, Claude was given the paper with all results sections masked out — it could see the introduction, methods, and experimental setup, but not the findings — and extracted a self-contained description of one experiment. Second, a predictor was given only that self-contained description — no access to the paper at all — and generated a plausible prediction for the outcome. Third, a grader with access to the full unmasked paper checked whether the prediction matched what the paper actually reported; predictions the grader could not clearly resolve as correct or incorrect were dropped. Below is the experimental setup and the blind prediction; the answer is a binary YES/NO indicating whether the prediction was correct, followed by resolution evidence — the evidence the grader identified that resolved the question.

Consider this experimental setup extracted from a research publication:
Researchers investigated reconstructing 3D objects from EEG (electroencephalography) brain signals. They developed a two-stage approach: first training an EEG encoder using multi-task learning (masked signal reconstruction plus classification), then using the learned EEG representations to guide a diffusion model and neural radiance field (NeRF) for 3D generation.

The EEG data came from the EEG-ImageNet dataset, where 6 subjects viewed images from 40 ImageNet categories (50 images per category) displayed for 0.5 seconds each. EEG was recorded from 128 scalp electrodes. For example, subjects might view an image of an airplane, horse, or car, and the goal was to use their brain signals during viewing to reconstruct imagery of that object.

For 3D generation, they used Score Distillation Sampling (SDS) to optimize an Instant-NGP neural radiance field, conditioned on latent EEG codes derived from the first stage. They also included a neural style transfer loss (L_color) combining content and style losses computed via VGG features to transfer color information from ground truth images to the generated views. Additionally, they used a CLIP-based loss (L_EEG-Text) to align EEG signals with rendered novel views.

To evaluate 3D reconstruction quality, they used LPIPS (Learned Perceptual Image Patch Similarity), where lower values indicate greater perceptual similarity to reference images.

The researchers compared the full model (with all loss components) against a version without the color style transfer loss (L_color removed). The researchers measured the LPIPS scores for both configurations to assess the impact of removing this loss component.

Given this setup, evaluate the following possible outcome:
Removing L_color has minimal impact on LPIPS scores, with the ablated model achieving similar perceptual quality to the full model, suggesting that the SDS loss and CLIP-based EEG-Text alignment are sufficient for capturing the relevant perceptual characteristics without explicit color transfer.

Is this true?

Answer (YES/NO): NO